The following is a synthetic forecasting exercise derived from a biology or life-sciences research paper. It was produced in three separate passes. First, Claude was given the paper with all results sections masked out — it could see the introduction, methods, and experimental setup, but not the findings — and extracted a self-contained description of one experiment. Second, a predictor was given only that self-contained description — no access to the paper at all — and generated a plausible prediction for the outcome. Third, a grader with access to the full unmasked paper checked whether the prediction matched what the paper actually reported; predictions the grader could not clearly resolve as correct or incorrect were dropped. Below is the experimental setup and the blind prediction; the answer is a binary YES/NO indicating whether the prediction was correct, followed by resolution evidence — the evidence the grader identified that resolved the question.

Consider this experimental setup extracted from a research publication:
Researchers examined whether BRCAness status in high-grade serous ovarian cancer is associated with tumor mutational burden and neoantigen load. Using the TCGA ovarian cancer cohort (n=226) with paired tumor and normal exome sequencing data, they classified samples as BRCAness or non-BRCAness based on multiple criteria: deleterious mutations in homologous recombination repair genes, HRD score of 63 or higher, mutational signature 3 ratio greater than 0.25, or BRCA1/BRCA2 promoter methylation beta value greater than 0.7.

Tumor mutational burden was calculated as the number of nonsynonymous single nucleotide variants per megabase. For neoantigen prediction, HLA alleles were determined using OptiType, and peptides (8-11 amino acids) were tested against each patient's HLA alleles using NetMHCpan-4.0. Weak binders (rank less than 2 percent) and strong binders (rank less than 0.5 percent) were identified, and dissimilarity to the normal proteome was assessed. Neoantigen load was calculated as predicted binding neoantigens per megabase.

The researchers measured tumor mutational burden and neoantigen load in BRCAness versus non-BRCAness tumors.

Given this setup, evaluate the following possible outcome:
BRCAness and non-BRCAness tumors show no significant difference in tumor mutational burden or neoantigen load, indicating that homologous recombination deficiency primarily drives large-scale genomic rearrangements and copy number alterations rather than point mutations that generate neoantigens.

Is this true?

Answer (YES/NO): NO